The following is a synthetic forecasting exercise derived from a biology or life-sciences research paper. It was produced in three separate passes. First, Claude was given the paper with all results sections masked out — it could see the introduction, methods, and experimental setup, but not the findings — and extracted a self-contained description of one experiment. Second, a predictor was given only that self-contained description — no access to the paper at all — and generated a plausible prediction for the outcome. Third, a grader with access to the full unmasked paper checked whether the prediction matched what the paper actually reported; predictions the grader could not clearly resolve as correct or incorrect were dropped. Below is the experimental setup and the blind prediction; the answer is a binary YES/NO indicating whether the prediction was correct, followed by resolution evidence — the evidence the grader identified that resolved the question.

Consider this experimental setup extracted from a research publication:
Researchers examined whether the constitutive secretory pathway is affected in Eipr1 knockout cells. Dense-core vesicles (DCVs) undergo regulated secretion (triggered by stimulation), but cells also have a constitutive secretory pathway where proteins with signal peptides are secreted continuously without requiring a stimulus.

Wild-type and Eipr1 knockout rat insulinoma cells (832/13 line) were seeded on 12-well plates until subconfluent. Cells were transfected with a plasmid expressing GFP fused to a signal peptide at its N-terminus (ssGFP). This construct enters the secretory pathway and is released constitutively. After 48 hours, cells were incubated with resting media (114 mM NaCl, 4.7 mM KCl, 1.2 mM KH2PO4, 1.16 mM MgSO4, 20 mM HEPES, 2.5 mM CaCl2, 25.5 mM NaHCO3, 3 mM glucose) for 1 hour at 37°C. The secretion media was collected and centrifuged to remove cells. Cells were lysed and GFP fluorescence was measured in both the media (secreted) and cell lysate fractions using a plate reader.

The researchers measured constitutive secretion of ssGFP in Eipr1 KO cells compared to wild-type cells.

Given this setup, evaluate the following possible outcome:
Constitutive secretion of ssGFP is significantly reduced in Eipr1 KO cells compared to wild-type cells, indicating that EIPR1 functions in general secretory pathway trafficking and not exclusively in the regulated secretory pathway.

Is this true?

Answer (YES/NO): NO